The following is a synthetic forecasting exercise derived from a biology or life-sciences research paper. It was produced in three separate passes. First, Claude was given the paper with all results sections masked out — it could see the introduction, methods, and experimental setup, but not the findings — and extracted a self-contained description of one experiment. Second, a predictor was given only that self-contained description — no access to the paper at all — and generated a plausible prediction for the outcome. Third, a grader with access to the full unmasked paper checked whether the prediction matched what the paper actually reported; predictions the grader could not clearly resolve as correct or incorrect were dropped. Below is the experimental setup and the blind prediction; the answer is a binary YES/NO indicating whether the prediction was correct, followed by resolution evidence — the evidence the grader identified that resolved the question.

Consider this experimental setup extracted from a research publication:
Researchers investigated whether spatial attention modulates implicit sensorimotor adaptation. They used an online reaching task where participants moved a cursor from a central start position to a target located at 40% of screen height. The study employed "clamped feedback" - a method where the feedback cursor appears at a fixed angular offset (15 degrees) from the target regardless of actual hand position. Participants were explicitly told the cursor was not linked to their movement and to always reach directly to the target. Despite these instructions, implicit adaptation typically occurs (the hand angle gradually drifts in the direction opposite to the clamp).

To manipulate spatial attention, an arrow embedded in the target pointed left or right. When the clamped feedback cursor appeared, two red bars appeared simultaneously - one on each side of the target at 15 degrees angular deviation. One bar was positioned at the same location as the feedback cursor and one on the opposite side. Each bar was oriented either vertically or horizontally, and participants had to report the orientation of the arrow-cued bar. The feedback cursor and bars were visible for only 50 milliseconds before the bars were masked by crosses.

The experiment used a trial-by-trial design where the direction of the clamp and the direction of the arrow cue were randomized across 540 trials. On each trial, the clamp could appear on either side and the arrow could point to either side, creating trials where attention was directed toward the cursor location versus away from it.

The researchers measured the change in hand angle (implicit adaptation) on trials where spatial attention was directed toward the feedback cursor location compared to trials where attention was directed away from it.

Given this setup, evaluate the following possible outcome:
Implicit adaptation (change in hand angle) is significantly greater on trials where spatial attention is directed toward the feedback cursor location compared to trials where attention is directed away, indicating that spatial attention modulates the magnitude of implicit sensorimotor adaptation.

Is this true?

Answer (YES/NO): NO